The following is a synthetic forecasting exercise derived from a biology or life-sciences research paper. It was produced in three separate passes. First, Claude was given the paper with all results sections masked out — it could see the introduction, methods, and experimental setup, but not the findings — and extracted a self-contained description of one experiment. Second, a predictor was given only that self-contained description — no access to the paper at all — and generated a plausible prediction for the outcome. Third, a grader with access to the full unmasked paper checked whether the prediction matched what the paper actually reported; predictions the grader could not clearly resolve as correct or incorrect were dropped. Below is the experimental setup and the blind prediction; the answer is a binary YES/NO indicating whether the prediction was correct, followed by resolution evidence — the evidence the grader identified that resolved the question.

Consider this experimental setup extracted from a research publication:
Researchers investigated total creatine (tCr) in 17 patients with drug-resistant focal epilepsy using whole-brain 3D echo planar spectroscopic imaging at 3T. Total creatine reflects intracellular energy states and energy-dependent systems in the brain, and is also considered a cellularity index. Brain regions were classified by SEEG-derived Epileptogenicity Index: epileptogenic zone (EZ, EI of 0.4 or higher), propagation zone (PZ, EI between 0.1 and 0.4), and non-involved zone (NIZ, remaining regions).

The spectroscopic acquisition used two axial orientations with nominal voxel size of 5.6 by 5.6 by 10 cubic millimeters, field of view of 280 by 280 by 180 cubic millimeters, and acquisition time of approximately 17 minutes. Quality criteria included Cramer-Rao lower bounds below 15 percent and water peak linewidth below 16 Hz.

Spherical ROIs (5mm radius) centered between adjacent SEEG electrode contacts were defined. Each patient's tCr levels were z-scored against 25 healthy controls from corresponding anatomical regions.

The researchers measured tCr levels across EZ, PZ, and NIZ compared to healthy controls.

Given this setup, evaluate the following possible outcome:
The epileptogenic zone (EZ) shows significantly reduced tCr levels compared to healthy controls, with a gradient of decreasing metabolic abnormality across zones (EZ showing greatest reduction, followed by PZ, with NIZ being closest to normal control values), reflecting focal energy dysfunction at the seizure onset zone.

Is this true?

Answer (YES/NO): NO